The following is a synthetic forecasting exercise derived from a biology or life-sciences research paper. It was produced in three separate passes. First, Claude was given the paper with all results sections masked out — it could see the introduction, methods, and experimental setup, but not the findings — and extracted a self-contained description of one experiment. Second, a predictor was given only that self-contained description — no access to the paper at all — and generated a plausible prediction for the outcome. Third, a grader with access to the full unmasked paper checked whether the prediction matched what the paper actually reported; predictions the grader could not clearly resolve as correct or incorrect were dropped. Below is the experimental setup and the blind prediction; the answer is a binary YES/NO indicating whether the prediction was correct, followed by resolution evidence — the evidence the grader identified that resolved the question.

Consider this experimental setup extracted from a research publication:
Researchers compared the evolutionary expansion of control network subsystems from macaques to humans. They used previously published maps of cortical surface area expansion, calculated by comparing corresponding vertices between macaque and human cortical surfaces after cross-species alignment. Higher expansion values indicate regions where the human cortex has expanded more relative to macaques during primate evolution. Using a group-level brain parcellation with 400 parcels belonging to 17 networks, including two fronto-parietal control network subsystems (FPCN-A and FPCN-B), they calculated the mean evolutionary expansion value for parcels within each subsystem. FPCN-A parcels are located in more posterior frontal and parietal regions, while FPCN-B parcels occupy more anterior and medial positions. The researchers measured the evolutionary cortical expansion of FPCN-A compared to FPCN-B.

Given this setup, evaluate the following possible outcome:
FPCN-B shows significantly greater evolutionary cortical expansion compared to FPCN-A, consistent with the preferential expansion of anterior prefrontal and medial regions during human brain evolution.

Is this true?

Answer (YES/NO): YES